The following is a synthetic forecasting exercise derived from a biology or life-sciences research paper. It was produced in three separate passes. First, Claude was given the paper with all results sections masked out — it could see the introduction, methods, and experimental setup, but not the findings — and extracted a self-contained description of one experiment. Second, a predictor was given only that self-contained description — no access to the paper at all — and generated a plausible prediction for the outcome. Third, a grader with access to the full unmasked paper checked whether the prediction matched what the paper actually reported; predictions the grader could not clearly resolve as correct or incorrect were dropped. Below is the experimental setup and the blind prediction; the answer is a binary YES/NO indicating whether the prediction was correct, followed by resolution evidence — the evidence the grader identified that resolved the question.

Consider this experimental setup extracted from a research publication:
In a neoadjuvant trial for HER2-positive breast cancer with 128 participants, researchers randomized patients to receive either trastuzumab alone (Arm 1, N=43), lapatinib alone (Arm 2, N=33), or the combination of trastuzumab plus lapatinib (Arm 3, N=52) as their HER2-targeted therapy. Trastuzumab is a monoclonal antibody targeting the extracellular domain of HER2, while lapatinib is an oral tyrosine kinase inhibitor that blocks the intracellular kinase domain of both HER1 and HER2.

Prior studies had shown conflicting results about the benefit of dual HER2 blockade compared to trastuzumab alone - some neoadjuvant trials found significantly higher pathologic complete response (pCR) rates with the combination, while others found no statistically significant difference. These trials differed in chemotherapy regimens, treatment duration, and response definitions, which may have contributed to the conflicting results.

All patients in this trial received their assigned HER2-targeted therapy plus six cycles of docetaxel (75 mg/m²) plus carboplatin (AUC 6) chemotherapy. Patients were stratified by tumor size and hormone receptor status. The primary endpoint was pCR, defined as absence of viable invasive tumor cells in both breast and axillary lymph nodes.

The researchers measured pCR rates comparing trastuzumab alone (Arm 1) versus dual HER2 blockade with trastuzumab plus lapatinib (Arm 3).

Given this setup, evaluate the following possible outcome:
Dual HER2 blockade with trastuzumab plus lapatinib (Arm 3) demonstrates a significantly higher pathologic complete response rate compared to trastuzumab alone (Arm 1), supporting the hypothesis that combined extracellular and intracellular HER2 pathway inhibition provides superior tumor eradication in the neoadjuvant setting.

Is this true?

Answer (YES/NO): NO